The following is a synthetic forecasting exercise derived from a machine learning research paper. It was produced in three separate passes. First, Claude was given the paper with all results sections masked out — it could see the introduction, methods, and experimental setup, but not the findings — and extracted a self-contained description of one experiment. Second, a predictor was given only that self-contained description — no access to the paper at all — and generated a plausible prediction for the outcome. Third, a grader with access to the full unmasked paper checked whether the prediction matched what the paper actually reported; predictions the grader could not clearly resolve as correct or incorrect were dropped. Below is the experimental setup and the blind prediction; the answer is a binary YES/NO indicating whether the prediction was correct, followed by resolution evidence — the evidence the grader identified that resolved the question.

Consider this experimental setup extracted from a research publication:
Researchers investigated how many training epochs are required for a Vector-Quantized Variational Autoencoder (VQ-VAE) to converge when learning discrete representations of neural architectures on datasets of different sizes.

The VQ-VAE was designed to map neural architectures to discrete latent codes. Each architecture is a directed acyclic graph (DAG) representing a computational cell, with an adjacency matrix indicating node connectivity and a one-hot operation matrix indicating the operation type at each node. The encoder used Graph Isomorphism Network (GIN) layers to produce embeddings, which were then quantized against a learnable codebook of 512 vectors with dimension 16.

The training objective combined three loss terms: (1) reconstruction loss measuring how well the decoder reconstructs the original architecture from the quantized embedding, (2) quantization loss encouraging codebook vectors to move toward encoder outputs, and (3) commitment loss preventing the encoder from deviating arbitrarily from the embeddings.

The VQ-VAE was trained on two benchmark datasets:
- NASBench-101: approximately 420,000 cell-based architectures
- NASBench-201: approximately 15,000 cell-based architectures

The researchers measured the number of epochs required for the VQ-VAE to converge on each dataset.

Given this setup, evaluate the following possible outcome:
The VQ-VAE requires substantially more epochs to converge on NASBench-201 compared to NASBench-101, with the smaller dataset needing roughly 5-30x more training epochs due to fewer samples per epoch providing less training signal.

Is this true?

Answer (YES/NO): NO